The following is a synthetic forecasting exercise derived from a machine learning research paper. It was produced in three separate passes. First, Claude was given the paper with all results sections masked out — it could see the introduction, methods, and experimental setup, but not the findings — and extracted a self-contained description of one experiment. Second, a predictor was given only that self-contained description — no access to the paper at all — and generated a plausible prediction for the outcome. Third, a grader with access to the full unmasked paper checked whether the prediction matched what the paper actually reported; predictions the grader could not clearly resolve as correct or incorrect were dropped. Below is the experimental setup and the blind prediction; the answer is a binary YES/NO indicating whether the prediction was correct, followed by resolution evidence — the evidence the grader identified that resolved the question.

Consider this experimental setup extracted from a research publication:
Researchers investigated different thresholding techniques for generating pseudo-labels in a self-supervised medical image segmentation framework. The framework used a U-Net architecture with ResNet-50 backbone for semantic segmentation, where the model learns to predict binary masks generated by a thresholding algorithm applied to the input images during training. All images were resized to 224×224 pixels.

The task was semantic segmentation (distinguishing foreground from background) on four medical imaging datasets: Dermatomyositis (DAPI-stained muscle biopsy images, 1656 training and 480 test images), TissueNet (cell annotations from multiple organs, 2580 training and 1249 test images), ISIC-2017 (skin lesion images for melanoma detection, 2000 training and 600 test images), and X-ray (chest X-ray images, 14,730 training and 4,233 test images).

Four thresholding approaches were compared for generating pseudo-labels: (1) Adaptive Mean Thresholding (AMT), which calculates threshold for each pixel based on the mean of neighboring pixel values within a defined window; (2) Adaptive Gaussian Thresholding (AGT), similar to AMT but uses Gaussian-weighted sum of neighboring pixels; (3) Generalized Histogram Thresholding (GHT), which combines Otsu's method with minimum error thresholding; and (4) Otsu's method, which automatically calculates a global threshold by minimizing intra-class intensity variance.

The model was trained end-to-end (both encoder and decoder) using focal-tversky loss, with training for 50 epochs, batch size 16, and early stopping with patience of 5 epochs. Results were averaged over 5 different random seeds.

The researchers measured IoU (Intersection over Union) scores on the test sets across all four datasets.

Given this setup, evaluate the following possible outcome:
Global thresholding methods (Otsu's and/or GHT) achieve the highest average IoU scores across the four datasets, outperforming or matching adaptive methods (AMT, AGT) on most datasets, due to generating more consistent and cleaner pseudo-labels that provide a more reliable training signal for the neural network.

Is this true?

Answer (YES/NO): YES